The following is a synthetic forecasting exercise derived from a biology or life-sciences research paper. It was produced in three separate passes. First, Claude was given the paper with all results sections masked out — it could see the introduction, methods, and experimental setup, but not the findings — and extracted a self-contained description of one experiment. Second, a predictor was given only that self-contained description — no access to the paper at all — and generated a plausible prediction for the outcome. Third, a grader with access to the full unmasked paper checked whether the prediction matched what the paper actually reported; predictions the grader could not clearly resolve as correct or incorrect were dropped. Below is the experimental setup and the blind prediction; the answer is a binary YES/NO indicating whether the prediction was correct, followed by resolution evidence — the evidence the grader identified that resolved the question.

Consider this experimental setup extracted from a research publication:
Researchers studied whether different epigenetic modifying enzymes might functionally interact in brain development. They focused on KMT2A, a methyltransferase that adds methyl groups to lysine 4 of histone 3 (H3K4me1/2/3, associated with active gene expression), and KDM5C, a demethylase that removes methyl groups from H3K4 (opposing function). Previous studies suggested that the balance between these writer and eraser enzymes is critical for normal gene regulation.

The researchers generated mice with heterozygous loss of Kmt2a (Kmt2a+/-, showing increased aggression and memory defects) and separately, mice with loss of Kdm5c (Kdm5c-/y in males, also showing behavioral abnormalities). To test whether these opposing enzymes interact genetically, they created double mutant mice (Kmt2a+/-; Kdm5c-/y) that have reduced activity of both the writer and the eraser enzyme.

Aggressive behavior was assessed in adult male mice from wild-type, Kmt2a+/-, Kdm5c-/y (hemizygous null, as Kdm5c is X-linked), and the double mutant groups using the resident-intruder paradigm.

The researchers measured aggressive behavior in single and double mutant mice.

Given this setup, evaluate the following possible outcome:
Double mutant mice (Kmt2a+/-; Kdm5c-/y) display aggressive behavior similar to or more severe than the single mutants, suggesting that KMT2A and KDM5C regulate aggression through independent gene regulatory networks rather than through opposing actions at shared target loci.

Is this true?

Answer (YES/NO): NO